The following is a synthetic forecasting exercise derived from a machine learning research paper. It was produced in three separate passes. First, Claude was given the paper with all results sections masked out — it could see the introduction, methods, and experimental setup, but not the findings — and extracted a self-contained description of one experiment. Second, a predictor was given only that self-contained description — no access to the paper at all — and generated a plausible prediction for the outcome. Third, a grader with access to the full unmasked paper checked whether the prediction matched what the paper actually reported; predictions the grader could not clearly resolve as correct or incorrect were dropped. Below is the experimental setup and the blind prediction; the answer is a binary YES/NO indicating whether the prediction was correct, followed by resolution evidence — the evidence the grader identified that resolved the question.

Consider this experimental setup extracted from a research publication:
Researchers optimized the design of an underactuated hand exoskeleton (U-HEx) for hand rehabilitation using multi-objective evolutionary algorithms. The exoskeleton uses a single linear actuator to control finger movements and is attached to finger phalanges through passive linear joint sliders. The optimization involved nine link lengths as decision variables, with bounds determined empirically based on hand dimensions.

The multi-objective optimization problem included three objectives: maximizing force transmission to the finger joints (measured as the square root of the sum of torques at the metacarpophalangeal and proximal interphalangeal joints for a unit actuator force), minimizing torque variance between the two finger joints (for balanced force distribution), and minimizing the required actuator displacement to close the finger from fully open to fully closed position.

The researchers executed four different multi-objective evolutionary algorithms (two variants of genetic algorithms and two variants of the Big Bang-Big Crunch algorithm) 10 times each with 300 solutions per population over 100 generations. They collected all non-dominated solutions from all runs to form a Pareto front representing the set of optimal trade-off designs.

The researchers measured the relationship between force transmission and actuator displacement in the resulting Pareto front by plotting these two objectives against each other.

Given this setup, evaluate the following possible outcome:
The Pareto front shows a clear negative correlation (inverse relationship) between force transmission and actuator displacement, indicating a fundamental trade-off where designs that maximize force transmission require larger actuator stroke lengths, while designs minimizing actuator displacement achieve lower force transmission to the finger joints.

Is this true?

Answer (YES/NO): YES